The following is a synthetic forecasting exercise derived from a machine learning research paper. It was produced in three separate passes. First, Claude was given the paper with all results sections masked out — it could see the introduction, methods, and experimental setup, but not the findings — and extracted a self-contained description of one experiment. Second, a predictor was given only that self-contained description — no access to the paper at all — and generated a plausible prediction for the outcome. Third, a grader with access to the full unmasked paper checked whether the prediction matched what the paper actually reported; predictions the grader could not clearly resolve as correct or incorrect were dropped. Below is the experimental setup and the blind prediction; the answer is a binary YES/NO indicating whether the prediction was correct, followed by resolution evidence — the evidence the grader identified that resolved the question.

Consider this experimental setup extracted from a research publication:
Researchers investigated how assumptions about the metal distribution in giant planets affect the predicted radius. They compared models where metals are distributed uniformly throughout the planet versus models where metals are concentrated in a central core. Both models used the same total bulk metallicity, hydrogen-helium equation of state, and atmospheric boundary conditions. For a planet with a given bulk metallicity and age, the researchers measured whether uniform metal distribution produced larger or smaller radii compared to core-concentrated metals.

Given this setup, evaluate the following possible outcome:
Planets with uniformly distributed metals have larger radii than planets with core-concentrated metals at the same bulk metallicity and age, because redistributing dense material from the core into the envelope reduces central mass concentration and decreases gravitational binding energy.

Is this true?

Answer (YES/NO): NO